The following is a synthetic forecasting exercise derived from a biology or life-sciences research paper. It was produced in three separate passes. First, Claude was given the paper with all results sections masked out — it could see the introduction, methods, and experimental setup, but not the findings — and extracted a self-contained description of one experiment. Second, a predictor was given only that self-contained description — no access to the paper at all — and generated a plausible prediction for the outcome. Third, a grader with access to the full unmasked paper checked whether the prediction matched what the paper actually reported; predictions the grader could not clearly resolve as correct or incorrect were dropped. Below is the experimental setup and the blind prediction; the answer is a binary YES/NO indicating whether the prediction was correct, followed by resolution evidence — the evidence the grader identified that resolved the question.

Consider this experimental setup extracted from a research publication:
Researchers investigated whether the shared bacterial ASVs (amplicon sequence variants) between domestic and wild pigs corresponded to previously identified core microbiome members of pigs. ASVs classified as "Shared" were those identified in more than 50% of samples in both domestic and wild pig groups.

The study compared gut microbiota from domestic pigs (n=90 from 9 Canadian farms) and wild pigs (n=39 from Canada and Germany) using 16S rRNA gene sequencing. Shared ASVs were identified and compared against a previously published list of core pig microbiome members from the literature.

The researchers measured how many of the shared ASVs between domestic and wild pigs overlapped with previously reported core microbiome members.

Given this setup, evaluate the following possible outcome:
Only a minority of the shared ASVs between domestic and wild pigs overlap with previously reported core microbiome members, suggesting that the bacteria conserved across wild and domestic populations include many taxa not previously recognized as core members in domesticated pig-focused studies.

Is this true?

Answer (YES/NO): NO